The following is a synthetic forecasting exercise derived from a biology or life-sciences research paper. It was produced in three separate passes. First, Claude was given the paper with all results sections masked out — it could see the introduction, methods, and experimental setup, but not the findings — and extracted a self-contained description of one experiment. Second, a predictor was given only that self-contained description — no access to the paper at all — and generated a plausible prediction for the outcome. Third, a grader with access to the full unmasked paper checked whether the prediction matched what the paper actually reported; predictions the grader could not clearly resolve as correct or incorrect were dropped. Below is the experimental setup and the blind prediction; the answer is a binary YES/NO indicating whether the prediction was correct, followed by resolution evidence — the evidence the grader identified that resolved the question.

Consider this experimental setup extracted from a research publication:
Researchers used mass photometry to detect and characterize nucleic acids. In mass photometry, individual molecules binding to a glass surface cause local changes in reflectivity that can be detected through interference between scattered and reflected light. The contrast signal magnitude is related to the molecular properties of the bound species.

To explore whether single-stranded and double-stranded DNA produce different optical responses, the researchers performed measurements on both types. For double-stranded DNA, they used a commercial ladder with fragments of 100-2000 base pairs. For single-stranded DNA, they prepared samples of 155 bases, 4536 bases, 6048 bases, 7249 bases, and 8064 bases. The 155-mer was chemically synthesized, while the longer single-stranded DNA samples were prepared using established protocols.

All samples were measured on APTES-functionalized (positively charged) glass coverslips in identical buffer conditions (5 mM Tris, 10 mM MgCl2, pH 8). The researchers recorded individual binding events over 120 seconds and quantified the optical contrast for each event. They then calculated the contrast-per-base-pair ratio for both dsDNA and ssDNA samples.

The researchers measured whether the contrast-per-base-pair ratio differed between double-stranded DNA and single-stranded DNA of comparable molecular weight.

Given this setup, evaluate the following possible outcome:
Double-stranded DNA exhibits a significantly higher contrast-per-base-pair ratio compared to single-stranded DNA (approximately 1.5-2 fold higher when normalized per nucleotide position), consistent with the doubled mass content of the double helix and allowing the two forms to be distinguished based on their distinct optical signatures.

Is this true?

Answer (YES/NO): NO